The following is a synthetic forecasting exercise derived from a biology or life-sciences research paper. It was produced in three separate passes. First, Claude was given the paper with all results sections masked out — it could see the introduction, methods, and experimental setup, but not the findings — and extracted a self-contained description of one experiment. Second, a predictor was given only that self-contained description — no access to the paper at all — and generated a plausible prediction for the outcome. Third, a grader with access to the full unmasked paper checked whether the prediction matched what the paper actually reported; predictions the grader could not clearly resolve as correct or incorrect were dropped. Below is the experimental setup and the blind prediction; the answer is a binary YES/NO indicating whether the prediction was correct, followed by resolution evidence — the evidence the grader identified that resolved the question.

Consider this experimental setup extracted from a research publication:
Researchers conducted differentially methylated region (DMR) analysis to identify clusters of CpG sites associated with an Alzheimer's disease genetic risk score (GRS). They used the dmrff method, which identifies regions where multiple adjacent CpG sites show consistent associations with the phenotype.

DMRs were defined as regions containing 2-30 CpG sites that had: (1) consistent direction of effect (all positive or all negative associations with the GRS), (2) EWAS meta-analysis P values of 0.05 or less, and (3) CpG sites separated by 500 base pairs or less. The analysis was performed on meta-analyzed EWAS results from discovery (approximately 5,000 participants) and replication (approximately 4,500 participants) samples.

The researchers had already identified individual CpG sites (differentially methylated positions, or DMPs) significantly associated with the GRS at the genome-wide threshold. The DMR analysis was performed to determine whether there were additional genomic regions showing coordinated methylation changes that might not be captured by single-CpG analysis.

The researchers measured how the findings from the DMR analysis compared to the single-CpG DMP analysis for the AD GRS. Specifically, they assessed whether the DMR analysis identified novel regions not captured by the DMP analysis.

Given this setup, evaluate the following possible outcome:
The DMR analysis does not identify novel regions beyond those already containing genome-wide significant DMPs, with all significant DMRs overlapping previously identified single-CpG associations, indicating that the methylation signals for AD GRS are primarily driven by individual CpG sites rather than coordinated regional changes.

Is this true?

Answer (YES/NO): NO